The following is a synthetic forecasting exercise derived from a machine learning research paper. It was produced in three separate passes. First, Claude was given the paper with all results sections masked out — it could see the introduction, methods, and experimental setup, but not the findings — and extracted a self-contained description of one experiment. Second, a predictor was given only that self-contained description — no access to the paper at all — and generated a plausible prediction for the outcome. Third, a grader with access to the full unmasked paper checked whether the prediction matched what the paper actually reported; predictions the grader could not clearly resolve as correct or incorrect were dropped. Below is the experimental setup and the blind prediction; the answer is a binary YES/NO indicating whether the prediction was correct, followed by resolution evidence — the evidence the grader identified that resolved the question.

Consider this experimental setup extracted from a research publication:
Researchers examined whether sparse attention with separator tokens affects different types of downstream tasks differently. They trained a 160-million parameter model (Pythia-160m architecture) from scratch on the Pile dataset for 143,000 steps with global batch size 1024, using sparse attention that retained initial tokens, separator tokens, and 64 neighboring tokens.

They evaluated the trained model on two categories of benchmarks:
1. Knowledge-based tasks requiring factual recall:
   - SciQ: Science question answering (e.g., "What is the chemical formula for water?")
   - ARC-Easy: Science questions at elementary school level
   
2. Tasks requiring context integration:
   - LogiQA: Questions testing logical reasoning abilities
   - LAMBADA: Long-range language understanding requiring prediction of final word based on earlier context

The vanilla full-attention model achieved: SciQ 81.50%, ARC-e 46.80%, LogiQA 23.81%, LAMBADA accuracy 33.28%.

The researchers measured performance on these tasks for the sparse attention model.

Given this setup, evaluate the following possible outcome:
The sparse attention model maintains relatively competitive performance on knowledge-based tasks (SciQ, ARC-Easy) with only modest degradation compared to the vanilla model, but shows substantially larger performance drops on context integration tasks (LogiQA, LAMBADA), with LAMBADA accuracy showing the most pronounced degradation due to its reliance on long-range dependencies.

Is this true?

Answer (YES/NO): NO